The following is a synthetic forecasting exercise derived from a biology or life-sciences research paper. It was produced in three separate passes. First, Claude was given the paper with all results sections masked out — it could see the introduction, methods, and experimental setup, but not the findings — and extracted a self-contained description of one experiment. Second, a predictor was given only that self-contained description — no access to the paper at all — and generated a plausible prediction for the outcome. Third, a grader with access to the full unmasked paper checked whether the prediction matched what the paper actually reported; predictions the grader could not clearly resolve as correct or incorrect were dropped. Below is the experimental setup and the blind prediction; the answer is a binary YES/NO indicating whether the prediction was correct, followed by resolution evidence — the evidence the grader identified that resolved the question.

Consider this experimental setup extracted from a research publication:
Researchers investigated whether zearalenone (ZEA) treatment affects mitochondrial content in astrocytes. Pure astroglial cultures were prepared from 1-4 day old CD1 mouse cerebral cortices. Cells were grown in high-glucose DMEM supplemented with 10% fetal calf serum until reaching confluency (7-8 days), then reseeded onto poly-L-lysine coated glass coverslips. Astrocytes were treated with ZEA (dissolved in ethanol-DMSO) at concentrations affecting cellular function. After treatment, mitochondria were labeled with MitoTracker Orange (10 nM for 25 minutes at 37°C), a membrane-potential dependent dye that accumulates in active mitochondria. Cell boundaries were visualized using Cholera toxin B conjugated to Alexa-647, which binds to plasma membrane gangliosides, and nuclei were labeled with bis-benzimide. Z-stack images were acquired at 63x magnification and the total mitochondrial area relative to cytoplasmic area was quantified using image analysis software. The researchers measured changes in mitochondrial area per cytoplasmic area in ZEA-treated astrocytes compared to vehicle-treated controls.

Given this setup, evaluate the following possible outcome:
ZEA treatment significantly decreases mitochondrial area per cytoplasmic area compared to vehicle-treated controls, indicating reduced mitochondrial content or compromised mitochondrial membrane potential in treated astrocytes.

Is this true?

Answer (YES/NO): NO